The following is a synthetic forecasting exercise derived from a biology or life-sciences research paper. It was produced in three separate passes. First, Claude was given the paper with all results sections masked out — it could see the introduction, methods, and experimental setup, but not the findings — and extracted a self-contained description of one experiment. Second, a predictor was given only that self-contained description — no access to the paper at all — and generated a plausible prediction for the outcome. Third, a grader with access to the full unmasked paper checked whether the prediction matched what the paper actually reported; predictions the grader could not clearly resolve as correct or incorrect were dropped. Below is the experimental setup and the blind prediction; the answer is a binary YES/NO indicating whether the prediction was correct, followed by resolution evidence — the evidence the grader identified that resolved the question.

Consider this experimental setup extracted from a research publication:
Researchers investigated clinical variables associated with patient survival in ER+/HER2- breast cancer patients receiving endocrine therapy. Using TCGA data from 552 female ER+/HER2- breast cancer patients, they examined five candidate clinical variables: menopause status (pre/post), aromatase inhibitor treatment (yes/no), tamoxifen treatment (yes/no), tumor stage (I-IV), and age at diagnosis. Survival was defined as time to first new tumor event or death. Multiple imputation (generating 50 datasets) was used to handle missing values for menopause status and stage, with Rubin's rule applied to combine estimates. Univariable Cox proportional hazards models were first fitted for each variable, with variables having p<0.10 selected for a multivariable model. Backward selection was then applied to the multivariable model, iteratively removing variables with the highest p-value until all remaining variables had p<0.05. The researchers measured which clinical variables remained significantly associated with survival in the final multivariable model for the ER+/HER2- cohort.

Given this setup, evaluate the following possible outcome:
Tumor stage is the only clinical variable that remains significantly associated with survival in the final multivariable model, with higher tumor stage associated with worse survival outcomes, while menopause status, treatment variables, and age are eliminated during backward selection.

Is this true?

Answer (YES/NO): NO